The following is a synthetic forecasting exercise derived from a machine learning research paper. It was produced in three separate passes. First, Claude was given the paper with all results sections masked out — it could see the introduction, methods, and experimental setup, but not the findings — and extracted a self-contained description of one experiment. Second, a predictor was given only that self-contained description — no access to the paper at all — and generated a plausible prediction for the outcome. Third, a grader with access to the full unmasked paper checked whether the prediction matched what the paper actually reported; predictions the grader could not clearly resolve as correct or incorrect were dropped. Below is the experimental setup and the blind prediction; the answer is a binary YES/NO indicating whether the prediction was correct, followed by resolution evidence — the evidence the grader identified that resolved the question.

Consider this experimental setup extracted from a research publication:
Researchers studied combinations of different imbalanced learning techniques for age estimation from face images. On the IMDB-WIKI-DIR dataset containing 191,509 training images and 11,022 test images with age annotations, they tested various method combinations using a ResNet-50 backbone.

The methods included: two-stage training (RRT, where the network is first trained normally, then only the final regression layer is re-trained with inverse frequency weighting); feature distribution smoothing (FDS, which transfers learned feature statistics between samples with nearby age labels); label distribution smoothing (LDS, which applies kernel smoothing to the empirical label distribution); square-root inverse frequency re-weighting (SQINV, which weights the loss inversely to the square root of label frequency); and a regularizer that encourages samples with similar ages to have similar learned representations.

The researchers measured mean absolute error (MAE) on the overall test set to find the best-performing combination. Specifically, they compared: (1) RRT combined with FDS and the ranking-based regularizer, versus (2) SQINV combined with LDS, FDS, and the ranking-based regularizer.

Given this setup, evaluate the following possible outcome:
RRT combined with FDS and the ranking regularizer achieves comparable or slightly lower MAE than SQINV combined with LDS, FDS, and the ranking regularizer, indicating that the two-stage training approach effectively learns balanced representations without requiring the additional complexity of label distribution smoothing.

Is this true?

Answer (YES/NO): YES